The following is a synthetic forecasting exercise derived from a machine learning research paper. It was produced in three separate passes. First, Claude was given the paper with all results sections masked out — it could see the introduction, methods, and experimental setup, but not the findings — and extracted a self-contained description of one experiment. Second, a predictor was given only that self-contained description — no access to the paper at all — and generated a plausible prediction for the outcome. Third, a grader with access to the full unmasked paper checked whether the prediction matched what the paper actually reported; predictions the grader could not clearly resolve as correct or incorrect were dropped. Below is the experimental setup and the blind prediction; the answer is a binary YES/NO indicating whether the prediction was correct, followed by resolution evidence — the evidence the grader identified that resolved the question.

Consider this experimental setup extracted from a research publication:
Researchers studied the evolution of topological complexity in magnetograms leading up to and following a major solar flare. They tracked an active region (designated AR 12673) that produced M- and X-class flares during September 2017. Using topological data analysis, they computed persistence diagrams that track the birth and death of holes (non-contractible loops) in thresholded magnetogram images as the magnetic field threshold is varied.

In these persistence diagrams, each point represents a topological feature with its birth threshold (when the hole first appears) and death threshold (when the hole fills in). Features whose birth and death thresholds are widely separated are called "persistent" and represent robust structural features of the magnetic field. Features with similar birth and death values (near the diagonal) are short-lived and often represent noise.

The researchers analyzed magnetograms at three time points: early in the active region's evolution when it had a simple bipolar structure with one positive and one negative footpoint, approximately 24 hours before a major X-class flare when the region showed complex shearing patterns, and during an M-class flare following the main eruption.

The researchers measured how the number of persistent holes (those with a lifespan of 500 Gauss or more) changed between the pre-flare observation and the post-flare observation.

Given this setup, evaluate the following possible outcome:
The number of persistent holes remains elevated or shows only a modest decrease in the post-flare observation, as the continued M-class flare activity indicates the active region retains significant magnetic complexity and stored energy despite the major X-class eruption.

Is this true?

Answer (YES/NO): YES